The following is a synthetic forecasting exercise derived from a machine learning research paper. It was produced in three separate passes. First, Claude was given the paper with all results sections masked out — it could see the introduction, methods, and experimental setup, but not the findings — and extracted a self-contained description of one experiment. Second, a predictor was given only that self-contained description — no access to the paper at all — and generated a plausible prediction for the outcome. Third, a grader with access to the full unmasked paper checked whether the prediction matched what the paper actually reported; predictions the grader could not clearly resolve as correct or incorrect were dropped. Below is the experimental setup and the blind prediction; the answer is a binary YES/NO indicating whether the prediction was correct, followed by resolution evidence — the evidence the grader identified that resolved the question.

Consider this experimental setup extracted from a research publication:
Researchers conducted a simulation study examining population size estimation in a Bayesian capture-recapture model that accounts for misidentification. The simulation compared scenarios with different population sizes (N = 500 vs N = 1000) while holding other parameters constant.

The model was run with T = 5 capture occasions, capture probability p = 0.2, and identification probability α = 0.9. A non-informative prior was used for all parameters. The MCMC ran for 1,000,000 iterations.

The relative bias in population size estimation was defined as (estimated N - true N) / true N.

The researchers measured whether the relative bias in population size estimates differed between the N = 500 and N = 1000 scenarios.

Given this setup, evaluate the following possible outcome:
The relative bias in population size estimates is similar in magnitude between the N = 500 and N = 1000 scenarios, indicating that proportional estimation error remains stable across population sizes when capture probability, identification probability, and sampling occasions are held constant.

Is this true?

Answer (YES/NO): YES